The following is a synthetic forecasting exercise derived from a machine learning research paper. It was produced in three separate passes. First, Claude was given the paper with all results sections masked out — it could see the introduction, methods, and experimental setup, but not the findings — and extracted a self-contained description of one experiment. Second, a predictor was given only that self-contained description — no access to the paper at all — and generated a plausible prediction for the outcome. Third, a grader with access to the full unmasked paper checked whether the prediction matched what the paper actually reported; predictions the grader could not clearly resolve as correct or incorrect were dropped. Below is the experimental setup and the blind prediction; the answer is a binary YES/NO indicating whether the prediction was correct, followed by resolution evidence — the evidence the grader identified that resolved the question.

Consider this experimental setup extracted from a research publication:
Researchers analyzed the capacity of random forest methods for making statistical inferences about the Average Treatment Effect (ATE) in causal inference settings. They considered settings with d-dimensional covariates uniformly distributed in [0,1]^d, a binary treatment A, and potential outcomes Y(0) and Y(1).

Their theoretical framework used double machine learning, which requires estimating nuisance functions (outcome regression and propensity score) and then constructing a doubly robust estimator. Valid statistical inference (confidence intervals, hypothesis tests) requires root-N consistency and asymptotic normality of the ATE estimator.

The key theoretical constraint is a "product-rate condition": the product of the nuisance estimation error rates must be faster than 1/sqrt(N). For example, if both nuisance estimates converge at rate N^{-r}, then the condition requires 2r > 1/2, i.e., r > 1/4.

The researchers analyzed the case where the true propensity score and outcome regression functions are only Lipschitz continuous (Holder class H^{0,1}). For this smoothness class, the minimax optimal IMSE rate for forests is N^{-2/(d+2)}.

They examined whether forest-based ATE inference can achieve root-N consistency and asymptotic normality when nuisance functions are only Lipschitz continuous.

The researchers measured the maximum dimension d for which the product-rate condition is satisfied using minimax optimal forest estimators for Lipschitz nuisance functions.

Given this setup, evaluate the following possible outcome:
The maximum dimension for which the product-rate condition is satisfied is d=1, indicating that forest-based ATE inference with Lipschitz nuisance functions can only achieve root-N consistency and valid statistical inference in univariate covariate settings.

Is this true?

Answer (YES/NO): YES